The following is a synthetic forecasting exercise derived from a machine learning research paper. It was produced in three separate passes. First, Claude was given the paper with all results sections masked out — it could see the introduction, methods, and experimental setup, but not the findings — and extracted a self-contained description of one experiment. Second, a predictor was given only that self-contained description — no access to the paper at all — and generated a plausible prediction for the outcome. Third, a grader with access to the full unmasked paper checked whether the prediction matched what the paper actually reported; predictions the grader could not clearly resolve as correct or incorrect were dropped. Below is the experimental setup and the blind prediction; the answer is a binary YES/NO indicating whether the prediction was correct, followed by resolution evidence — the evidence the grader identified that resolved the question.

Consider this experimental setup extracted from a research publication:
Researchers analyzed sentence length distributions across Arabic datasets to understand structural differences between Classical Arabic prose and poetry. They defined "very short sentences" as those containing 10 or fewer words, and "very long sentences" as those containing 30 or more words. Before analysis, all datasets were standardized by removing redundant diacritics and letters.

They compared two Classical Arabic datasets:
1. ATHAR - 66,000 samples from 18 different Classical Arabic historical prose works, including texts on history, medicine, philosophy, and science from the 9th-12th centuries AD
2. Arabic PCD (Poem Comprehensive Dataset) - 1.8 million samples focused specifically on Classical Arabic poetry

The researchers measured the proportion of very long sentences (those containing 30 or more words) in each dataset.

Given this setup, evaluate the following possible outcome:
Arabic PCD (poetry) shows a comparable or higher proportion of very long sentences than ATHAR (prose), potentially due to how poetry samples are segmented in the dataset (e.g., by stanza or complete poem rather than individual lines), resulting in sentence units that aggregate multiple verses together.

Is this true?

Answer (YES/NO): NO